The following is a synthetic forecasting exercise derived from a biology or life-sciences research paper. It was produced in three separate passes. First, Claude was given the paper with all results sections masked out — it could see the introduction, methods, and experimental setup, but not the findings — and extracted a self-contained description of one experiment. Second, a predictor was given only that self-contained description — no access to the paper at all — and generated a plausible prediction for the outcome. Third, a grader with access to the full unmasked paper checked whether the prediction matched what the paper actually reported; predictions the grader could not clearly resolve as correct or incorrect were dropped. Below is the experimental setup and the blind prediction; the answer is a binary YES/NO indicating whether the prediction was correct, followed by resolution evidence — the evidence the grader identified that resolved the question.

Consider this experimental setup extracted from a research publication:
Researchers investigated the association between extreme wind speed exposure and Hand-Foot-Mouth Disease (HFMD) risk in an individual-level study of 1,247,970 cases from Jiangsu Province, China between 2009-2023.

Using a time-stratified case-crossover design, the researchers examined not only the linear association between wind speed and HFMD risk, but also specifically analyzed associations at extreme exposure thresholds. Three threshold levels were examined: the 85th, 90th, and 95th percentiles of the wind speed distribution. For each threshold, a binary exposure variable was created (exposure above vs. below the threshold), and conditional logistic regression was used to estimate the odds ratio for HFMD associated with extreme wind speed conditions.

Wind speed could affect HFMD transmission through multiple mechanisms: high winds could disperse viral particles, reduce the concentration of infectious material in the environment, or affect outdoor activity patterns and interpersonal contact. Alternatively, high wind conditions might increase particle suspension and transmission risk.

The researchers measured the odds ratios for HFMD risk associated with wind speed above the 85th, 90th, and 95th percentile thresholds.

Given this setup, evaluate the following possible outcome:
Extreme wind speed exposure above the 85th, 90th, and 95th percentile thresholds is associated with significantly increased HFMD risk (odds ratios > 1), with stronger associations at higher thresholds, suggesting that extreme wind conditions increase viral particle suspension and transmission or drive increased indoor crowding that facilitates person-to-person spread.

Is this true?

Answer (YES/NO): NO